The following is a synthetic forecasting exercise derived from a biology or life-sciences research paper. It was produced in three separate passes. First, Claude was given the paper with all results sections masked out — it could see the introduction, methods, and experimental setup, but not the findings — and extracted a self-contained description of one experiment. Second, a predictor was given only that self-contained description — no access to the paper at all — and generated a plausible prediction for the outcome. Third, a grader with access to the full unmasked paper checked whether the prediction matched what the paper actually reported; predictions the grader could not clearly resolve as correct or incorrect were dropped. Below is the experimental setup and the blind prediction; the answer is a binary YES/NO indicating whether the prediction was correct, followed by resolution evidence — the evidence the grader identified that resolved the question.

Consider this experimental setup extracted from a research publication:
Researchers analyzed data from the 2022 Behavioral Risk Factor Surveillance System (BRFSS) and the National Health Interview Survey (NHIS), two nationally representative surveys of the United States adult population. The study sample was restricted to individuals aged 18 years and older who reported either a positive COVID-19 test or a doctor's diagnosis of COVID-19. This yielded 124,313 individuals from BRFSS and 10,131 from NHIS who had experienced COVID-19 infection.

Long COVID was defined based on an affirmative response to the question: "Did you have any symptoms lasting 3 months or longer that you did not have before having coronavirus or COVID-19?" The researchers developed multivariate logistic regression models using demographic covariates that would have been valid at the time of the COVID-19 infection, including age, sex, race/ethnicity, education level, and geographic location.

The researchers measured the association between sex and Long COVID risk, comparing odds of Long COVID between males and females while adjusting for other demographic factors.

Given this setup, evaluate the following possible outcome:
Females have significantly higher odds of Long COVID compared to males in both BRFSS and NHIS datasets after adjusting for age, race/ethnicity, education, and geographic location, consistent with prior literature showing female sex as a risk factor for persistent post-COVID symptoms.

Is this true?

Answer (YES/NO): YES